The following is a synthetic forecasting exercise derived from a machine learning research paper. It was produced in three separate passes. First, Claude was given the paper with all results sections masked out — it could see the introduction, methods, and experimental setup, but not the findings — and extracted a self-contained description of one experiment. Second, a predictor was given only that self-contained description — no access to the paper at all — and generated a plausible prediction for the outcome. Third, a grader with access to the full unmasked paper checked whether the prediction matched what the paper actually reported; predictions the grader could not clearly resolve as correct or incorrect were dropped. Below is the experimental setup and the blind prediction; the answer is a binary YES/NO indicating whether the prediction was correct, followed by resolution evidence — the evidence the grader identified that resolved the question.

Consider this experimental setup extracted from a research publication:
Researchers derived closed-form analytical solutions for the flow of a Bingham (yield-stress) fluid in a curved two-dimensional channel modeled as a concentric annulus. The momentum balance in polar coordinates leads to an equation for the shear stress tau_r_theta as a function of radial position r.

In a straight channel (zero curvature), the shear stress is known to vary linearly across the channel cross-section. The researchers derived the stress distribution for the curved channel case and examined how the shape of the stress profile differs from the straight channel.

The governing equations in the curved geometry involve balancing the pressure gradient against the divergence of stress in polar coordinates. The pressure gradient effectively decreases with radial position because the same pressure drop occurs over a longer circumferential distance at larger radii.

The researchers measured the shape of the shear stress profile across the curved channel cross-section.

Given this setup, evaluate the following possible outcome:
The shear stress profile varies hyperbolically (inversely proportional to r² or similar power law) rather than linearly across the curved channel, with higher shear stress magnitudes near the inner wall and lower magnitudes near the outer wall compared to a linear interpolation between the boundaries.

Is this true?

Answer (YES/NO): YES